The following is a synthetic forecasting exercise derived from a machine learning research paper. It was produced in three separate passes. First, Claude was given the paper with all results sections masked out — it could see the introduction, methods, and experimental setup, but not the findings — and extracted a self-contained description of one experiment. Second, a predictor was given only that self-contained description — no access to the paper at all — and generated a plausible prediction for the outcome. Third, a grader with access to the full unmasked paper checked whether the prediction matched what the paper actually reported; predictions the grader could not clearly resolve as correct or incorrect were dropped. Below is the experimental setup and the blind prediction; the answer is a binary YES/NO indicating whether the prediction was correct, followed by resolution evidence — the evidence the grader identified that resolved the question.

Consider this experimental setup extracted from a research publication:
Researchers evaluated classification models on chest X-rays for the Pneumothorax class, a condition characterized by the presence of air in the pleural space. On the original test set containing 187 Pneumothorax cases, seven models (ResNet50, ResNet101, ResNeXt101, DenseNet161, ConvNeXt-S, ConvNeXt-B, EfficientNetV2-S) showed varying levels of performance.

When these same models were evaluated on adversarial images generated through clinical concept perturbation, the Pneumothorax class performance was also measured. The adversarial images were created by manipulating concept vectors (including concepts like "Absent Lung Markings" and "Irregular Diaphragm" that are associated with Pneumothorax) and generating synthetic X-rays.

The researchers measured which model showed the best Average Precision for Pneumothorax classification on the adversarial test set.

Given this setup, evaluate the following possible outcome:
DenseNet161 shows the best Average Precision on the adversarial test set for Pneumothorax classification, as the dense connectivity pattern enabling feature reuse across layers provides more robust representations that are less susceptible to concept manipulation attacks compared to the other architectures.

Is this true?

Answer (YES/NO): YES